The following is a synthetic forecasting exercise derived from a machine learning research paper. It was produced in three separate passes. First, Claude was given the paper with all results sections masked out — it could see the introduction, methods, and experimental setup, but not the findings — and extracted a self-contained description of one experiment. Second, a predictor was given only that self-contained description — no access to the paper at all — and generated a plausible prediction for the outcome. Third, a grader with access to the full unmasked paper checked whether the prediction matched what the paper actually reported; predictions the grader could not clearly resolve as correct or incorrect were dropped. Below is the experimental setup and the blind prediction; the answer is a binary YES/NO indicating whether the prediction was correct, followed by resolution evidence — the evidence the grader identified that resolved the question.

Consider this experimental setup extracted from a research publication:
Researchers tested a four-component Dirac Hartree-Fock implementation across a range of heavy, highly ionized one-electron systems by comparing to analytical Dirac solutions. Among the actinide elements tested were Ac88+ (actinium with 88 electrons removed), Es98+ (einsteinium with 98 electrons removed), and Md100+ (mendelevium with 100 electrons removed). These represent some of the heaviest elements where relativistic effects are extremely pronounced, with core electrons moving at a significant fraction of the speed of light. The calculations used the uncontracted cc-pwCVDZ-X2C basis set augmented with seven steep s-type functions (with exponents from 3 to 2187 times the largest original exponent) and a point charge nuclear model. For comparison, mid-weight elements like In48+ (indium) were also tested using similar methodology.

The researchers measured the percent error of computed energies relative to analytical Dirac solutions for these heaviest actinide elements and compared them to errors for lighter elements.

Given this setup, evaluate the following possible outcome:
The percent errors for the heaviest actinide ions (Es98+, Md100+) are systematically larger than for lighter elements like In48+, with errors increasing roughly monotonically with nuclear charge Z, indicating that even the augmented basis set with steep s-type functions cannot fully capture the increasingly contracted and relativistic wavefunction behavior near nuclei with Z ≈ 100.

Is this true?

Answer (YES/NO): NO